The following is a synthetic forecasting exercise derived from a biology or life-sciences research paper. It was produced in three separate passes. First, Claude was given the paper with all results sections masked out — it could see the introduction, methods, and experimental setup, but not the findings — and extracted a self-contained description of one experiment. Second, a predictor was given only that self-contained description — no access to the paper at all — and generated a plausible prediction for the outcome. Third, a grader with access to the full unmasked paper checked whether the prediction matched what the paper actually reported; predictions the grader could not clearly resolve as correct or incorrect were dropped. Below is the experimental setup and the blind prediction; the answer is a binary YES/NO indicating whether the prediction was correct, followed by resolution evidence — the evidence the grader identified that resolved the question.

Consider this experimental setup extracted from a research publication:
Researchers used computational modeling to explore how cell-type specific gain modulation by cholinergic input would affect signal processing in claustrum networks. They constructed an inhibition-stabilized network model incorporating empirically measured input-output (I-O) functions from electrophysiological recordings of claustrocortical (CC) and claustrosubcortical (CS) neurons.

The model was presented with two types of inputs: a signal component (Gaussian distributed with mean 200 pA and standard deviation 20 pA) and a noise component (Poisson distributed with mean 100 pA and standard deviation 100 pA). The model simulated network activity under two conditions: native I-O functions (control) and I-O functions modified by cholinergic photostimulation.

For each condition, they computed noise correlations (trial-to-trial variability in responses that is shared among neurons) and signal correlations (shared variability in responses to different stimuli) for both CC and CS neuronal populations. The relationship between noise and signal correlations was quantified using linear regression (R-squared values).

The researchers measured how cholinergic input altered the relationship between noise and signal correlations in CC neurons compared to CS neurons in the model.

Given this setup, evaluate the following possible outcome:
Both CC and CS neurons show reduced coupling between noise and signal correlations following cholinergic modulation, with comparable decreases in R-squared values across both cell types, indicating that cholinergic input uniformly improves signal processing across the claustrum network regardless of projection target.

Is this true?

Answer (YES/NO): NO